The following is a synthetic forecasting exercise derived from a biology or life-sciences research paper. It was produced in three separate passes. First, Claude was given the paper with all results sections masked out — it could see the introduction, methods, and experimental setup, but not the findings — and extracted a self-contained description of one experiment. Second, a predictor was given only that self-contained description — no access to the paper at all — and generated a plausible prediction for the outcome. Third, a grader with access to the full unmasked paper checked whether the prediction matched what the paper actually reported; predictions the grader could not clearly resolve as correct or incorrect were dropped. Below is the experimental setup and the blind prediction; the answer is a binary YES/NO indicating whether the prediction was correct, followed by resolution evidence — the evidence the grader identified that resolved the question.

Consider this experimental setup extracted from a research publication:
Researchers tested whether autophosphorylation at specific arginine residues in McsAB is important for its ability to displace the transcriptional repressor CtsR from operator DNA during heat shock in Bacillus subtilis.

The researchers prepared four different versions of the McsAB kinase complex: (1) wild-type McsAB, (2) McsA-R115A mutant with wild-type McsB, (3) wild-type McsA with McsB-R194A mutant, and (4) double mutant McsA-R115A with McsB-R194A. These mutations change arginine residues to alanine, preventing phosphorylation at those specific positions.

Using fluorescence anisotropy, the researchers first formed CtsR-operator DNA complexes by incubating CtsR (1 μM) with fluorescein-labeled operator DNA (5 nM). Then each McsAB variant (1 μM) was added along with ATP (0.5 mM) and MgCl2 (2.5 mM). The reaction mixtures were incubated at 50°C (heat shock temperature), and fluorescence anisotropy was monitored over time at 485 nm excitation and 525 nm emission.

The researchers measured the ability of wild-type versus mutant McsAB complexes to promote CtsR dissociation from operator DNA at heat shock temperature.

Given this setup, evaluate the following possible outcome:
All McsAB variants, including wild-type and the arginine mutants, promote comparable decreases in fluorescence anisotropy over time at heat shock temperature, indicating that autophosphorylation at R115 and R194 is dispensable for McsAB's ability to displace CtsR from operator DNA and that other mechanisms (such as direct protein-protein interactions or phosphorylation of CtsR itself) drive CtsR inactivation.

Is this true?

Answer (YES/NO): NO